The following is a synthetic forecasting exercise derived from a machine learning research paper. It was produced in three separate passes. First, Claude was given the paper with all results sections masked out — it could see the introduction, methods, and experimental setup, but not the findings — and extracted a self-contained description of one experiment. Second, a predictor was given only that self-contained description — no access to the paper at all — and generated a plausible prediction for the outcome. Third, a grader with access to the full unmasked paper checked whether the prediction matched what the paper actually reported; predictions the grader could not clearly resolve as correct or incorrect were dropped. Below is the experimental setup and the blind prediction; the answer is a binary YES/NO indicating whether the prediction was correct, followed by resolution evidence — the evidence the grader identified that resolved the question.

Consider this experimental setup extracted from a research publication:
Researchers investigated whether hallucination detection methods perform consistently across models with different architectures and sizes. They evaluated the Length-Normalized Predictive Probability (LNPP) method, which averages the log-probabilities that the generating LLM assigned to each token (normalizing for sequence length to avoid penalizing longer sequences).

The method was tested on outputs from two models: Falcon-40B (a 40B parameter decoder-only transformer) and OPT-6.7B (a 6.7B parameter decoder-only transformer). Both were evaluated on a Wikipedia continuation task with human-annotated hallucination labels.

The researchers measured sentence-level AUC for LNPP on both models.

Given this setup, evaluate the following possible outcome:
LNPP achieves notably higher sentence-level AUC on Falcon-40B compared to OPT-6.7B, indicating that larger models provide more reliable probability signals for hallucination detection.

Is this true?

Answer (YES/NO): NO